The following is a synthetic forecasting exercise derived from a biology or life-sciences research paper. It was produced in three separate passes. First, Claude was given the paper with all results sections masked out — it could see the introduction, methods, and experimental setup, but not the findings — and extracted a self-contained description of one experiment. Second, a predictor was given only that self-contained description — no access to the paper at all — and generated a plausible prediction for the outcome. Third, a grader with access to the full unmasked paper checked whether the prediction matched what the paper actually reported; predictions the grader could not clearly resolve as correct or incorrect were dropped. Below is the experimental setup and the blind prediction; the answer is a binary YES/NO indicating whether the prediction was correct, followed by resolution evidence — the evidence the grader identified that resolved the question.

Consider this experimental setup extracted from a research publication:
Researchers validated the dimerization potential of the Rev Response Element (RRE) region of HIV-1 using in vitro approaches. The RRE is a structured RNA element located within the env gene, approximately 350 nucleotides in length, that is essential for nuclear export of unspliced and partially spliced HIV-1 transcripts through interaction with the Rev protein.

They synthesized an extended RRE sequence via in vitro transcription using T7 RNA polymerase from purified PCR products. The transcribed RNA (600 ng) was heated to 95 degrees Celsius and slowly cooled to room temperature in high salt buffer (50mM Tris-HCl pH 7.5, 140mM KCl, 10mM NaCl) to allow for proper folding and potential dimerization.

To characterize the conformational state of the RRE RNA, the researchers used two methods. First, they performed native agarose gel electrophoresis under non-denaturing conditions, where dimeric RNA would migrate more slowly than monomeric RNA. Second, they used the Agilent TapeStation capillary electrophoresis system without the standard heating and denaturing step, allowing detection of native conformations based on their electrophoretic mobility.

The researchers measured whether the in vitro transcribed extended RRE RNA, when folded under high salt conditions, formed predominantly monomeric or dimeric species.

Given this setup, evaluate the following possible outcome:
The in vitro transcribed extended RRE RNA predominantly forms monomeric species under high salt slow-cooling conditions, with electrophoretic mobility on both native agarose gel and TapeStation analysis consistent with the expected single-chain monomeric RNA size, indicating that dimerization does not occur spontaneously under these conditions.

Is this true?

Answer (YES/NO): NO